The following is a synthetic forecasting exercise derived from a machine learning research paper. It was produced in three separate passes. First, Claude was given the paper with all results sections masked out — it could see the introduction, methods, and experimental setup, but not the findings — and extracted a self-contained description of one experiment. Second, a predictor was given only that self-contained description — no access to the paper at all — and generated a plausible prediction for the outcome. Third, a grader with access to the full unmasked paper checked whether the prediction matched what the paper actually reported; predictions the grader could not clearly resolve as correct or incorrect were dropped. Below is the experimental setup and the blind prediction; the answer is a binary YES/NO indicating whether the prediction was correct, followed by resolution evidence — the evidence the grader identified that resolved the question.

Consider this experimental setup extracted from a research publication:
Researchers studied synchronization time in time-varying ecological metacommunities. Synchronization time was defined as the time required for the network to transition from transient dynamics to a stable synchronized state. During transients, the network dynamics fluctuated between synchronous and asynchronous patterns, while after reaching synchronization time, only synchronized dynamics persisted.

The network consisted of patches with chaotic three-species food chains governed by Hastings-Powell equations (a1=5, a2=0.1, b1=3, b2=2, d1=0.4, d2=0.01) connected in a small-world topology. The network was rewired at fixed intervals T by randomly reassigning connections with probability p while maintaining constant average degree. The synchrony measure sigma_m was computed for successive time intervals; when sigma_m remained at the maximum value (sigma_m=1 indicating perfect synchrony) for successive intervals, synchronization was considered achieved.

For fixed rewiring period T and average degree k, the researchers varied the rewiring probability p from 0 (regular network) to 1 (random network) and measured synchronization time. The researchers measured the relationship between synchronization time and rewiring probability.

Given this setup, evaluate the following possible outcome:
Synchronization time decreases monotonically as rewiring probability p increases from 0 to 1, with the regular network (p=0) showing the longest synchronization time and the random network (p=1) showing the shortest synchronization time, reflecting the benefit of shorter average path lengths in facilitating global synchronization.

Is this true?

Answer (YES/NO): NO